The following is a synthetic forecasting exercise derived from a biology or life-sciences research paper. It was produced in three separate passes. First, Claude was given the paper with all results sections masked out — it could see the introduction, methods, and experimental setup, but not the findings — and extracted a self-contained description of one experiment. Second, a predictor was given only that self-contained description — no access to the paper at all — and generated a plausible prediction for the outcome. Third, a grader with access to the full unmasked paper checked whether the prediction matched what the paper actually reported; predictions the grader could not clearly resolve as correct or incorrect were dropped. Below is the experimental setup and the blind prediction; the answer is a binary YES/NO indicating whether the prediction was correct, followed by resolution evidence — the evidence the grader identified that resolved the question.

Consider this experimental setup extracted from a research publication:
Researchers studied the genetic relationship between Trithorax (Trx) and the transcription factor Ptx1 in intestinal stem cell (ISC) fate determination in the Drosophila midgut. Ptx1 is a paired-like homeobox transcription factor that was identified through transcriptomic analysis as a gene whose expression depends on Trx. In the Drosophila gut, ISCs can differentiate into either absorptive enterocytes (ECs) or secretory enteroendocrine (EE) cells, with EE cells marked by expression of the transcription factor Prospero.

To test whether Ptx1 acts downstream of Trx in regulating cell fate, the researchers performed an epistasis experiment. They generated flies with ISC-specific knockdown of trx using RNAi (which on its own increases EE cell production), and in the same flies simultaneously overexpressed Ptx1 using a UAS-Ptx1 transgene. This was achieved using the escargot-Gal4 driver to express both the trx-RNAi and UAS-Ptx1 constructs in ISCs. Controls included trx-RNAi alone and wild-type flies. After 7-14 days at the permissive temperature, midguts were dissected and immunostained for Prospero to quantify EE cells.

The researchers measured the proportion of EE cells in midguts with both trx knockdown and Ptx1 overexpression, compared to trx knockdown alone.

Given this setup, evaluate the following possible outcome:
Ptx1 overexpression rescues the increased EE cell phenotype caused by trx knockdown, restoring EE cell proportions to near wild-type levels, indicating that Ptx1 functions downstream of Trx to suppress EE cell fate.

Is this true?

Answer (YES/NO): YES